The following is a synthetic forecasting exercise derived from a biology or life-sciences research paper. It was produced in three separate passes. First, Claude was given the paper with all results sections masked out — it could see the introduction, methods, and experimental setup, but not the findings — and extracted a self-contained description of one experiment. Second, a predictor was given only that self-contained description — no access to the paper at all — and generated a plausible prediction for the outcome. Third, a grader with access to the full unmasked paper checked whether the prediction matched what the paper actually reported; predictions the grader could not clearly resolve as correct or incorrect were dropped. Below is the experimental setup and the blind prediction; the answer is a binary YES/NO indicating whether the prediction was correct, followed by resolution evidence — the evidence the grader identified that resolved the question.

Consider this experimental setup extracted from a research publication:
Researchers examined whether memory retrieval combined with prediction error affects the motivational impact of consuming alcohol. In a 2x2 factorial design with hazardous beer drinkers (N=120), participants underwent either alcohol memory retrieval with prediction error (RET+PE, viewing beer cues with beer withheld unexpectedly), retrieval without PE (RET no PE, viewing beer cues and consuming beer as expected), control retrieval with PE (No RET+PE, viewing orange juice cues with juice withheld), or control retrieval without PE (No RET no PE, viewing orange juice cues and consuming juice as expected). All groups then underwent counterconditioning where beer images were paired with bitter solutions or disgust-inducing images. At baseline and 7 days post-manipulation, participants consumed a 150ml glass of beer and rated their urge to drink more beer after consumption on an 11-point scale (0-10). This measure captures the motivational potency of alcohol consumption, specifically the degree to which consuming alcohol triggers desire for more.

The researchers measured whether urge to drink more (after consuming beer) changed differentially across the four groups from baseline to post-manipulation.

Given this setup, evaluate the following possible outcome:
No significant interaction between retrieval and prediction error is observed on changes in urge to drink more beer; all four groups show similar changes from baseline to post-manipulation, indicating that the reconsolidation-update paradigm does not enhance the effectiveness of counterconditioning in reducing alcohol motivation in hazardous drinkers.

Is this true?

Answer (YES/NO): NO